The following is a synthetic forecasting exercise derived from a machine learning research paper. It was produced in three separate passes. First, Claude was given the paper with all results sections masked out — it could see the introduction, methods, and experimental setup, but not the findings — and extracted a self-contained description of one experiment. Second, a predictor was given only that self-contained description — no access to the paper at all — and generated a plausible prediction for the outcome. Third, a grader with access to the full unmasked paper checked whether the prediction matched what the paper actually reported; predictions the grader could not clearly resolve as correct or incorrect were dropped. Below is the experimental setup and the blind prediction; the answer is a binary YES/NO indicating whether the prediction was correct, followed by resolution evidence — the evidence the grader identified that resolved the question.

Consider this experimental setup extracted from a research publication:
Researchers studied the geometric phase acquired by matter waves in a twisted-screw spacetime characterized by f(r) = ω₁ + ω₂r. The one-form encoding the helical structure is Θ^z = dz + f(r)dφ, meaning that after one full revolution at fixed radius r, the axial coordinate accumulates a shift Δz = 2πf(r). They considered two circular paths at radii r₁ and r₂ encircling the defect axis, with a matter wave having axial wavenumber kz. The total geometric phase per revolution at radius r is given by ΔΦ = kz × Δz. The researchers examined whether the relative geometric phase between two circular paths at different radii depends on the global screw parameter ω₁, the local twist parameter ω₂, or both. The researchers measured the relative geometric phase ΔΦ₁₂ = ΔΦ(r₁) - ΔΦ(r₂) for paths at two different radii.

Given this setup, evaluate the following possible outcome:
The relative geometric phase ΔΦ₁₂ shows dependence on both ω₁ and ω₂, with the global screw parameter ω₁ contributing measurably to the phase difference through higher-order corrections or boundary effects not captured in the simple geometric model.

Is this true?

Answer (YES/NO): NO